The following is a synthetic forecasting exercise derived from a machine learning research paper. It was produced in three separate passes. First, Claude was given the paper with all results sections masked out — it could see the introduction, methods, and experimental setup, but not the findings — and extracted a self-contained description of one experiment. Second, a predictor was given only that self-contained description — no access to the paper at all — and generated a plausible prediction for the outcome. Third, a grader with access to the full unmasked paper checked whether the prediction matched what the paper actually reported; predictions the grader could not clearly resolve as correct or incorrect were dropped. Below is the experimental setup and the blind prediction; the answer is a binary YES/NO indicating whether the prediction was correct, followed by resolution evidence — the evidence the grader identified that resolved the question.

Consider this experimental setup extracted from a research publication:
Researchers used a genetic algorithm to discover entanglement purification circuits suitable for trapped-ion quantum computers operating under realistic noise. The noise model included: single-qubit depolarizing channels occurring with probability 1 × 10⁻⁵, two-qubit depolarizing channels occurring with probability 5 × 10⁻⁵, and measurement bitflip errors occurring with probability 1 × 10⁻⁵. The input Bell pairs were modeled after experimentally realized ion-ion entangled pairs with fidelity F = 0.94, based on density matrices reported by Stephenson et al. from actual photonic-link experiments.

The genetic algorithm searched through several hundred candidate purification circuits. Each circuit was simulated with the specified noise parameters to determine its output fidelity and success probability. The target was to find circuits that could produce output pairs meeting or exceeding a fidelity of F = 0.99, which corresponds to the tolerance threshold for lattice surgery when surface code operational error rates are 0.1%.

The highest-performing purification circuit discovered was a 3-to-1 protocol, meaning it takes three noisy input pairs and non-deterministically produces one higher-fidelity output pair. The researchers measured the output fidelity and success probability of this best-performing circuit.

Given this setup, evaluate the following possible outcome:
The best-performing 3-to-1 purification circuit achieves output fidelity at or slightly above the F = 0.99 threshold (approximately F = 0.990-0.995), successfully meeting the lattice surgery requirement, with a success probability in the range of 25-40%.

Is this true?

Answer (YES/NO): NO